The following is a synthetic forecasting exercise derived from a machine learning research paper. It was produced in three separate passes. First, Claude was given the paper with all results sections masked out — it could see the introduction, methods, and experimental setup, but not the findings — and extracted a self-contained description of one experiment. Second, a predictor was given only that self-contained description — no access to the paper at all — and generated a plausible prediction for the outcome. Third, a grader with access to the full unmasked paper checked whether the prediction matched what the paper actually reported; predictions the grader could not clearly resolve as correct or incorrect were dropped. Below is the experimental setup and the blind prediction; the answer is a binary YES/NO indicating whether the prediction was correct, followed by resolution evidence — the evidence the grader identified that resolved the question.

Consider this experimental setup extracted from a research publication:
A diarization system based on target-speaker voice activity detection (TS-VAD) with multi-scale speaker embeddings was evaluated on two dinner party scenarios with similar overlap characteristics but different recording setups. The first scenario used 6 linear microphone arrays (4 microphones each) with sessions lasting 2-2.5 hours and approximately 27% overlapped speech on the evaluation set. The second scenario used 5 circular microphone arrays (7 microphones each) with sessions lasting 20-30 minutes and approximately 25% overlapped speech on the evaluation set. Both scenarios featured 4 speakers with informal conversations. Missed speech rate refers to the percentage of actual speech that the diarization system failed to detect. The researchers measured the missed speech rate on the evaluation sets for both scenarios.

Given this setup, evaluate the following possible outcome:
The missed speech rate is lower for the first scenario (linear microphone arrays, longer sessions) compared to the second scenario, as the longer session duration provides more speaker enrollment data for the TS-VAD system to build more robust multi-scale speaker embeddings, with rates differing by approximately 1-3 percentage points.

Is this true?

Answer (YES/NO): NO